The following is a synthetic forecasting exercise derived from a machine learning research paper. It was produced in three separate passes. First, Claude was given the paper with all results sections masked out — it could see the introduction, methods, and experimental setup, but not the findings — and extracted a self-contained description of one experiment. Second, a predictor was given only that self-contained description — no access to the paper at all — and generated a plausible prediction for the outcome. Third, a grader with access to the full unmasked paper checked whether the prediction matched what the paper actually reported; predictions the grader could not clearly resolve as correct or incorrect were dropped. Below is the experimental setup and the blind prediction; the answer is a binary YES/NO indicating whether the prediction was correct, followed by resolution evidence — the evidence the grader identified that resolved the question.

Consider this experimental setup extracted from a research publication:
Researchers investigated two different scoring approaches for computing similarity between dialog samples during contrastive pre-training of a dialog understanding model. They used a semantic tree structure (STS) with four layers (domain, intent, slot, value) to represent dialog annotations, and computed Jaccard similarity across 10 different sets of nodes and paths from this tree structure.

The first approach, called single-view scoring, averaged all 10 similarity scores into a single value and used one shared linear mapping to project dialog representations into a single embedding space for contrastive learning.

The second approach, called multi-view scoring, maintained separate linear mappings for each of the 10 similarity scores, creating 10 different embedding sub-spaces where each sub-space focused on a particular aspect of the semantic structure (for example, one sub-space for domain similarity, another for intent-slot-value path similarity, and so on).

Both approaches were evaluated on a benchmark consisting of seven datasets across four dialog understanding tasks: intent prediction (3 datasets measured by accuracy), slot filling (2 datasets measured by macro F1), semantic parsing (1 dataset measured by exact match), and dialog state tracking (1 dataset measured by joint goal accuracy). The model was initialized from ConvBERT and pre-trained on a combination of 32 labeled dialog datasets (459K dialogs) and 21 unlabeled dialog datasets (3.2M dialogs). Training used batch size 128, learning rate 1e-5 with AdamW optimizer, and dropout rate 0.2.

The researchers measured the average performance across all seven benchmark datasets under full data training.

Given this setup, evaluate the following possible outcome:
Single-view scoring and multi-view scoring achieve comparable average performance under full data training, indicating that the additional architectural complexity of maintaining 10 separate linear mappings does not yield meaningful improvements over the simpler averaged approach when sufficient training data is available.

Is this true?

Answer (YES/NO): NO